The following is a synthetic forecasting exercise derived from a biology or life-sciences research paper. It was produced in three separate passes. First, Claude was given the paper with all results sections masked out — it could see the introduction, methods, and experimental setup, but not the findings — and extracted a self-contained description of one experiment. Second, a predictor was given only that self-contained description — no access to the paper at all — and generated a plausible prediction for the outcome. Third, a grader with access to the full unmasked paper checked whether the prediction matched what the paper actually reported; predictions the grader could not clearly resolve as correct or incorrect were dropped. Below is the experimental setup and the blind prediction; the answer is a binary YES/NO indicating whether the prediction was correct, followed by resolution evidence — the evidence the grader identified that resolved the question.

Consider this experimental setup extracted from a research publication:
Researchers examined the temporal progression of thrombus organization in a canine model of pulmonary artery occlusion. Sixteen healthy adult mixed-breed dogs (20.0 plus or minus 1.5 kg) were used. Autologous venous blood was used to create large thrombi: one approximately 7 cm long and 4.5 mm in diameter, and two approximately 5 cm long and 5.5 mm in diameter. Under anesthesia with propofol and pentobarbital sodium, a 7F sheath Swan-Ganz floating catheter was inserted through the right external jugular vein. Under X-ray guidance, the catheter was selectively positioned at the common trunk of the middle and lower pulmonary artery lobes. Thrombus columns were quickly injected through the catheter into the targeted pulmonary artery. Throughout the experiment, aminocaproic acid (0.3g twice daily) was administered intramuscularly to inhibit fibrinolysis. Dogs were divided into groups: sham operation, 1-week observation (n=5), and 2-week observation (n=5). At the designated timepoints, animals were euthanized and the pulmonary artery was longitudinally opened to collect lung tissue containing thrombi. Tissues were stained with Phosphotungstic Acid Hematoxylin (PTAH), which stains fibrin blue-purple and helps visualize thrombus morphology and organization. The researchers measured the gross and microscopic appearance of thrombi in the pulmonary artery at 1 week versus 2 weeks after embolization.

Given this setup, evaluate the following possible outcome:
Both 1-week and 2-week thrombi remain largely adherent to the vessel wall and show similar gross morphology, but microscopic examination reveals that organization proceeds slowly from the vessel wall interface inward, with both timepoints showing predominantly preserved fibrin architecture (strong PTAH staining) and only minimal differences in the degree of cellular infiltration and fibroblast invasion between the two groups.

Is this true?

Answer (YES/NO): NO